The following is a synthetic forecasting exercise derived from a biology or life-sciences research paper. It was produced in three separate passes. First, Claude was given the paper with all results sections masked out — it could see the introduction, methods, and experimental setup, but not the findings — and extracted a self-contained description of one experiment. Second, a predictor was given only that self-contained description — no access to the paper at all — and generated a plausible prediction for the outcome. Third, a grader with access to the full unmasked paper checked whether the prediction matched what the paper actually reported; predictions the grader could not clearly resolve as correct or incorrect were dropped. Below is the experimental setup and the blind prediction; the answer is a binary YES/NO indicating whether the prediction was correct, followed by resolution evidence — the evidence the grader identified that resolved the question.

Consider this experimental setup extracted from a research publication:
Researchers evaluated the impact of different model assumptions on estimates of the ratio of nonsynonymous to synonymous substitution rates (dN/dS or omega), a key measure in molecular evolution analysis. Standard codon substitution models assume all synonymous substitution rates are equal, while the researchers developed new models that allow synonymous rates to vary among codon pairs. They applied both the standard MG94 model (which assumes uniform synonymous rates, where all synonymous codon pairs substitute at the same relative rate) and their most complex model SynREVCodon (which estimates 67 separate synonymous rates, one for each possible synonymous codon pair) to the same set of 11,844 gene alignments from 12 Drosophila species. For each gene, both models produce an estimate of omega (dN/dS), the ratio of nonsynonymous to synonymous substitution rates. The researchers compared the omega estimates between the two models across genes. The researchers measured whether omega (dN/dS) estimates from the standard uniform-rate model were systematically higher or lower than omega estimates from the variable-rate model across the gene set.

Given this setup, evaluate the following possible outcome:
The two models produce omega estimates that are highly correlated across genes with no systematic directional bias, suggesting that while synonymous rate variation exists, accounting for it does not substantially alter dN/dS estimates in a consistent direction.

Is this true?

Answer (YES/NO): NO